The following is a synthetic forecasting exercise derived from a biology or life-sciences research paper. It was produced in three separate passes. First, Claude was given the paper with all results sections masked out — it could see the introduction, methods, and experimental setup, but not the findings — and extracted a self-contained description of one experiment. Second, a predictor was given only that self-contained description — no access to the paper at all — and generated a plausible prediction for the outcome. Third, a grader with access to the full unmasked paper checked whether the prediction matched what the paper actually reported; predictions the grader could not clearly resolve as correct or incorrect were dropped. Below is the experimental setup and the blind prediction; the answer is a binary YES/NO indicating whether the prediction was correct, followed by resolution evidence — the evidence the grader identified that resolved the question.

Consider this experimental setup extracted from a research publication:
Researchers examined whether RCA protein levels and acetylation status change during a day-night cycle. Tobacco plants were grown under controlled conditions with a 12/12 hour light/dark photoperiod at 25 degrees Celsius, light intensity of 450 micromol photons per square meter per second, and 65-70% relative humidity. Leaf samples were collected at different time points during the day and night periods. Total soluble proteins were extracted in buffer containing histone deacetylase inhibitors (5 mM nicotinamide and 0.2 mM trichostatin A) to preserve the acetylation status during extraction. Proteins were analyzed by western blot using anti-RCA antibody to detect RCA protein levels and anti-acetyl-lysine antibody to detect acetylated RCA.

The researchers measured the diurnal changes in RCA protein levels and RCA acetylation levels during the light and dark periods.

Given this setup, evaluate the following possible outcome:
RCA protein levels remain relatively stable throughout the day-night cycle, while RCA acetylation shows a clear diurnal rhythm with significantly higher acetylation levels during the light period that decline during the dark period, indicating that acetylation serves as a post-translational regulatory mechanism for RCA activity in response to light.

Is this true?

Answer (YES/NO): NO